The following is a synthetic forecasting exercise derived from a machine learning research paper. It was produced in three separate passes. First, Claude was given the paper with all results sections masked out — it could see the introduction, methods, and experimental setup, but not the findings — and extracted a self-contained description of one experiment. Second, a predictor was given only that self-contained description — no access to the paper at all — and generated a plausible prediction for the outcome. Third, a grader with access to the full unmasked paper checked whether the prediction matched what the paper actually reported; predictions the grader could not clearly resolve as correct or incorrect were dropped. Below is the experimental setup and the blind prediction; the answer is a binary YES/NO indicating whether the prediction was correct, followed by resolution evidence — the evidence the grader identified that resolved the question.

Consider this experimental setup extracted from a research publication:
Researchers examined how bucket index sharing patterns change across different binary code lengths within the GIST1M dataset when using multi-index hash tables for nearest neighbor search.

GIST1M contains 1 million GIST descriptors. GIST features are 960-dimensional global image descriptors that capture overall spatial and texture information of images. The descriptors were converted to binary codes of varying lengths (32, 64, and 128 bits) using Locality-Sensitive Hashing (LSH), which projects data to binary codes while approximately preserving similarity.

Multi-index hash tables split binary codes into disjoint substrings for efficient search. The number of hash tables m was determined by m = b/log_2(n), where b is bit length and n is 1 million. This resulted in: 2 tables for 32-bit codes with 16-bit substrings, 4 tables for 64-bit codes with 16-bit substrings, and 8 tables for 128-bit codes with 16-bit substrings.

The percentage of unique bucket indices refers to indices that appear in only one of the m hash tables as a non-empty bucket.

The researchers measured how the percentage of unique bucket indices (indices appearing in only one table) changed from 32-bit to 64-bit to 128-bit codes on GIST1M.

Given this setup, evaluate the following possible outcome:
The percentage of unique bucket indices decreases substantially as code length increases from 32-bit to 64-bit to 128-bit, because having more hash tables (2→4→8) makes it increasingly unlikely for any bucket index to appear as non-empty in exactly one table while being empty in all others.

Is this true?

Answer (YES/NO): YES